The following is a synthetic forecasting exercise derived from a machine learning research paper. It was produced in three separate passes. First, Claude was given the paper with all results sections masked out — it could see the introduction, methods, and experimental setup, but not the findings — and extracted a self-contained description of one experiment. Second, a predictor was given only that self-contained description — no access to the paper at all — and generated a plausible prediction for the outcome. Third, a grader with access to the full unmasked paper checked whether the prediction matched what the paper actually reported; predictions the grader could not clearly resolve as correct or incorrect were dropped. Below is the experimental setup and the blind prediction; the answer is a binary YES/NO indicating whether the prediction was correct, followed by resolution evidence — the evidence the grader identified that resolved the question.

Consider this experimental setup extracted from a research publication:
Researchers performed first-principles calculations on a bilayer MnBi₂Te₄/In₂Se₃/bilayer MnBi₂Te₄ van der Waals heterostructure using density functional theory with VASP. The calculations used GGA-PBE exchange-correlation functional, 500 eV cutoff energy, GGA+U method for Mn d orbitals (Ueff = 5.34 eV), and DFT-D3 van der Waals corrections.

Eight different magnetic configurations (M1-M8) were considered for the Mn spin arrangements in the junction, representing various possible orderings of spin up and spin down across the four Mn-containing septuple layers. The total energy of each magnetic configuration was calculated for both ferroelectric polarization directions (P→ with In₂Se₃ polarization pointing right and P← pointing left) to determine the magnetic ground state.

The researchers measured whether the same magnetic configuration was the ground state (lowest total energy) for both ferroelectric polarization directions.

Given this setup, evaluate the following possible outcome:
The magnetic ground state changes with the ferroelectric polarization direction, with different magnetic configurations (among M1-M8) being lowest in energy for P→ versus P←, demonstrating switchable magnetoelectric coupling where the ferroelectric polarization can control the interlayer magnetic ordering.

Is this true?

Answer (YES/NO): NO